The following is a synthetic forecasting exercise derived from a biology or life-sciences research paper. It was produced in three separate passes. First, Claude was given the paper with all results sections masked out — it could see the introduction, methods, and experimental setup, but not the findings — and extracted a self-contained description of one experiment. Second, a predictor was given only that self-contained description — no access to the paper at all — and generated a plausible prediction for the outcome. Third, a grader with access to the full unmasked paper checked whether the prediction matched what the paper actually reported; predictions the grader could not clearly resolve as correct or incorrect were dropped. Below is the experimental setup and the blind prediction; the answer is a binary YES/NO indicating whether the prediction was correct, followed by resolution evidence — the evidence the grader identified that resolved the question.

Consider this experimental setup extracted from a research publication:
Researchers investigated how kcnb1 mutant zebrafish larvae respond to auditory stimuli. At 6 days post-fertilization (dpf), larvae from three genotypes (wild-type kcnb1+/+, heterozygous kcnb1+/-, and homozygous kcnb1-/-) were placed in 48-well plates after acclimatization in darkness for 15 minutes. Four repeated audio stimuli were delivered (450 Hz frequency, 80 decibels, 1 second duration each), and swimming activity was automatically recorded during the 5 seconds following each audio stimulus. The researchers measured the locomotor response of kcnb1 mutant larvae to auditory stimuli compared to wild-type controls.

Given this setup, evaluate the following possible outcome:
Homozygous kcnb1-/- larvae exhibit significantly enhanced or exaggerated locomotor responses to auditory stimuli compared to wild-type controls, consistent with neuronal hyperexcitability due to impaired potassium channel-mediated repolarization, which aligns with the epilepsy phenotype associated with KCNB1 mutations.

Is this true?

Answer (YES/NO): NO